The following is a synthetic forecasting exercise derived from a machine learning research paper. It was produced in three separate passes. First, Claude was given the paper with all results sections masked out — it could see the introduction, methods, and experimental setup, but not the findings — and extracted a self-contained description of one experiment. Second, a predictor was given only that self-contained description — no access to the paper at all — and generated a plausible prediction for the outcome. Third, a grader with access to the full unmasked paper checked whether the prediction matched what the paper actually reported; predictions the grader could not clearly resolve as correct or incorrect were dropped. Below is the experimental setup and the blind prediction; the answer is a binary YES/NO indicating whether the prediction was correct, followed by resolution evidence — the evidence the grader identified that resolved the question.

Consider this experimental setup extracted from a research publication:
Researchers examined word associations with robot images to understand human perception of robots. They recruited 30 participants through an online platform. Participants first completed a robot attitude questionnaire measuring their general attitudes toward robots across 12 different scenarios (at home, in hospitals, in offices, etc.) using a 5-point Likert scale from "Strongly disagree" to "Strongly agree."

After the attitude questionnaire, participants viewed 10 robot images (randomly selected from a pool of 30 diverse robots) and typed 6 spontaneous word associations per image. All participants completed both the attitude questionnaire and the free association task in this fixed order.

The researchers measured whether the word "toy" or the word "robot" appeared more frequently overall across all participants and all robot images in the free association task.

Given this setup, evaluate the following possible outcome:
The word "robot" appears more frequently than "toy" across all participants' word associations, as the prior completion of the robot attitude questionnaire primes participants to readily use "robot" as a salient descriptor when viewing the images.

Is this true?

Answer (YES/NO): NO